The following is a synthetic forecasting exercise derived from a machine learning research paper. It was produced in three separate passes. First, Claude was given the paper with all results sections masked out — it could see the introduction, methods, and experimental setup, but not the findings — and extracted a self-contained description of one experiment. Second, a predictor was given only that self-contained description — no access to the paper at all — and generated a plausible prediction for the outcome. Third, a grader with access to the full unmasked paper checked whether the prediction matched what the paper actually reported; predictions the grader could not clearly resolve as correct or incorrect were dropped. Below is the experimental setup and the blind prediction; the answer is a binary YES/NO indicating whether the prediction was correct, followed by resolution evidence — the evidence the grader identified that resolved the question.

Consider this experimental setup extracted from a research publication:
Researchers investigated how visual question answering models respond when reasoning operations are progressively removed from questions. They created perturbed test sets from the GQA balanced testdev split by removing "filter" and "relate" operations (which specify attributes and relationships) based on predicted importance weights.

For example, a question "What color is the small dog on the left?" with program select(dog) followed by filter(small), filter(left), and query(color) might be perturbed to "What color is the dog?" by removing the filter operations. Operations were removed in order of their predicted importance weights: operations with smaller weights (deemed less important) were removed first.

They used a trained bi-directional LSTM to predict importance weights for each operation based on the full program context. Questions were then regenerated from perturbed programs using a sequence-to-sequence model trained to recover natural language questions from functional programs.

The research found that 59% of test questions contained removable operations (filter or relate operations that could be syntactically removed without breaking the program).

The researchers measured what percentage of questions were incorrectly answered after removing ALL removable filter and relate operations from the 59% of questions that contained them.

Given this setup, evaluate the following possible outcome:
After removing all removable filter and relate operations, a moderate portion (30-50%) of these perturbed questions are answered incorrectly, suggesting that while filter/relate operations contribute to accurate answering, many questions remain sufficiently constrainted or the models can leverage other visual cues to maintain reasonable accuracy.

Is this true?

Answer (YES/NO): NO